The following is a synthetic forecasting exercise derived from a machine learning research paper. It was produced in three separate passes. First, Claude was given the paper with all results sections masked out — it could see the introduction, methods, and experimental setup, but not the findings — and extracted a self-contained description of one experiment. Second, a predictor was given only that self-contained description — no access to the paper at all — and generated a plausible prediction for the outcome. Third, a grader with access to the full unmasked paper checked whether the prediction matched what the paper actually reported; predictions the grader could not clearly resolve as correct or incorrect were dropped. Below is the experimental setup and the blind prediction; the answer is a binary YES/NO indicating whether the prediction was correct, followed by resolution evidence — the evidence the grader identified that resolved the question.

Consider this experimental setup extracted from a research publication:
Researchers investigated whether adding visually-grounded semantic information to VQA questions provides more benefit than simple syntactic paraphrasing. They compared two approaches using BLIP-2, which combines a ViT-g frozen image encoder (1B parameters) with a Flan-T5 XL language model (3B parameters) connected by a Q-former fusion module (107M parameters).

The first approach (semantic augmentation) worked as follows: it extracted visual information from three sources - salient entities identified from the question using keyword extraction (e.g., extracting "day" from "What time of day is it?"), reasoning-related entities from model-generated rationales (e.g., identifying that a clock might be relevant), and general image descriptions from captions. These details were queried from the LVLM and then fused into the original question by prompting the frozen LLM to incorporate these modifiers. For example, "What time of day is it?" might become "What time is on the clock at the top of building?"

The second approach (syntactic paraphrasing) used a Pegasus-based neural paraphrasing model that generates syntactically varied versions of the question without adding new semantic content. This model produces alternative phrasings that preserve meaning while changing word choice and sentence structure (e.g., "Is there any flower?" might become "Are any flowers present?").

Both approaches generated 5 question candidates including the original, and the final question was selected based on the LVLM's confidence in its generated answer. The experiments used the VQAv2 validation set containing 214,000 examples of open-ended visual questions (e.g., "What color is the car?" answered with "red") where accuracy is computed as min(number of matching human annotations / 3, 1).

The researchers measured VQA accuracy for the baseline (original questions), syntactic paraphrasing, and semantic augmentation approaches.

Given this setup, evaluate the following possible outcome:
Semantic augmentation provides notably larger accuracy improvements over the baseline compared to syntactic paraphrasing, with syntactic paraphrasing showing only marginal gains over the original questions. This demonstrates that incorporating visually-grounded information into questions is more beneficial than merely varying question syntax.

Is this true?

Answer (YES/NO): YES